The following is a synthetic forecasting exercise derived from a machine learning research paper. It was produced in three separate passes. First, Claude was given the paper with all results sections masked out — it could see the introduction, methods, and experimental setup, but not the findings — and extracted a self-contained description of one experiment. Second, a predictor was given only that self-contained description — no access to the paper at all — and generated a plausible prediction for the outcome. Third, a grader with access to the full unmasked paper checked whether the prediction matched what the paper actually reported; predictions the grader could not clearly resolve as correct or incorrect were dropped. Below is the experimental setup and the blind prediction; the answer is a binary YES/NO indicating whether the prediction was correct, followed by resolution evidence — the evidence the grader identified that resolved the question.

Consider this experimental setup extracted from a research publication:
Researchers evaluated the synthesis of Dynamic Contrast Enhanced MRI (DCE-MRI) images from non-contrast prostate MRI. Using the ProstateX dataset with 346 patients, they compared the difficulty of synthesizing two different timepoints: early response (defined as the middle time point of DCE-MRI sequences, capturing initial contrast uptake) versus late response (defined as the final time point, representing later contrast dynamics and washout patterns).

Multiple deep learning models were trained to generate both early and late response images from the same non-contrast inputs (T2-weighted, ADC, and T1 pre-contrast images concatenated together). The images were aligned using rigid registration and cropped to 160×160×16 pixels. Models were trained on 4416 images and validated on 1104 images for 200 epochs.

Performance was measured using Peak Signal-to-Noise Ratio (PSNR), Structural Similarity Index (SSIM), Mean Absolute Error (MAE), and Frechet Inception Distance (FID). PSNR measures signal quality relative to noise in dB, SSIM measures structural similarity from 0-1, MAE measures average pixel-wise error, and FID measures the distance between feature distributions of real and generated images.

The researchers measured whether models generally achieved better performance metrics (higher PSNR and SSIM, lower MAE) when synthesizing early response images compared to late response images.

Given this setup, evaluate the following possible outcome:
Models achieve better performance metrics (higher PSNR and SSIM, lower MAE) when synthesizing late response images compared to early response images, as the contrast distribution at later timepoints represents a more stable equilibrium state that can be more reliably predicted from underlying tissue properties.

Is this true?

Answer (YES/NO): NO